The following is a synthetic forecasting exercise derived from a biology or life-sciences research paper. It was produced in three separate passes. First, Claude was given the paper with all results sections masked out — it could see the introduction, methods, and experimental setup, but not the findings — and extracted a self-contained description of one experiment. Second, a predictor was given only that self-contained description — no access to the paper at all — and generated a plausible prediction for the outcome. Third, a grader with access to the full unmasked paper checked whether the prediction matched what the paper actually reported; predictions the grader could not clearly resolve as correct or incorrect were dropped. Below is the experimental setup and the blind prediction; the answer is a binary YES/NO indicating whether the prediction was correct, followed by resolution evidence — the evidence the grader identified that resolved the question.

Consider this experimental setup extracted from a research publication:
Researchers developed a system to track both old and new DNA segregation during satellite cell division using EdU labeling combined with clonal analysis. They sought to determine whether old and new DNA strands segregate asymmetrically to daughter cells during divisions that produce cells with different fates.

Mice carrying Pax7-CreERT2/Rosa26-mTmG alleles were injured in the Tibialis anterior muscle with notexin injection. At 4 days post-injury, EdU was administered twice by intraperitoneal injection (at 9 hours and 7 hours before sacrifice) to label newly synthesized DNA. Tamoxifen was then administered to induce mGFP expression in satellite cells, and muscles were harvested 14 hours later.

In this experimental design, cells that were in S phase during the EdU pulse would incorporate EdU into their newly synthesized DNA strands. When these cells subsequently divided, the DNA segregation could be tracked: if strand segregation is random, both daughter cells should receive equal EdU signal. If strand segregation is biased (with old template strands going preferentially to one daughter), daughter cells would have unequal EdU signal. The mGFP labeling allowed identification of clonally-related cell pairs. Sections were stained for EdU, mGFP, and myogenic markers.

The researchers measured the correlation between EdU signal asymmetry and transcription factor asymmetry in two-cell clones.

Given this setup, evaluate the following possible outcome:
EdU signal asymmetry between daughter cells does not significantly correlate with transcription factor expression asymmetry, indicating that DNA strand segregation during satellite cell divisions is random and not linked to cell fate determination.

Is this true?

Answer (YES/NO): NO